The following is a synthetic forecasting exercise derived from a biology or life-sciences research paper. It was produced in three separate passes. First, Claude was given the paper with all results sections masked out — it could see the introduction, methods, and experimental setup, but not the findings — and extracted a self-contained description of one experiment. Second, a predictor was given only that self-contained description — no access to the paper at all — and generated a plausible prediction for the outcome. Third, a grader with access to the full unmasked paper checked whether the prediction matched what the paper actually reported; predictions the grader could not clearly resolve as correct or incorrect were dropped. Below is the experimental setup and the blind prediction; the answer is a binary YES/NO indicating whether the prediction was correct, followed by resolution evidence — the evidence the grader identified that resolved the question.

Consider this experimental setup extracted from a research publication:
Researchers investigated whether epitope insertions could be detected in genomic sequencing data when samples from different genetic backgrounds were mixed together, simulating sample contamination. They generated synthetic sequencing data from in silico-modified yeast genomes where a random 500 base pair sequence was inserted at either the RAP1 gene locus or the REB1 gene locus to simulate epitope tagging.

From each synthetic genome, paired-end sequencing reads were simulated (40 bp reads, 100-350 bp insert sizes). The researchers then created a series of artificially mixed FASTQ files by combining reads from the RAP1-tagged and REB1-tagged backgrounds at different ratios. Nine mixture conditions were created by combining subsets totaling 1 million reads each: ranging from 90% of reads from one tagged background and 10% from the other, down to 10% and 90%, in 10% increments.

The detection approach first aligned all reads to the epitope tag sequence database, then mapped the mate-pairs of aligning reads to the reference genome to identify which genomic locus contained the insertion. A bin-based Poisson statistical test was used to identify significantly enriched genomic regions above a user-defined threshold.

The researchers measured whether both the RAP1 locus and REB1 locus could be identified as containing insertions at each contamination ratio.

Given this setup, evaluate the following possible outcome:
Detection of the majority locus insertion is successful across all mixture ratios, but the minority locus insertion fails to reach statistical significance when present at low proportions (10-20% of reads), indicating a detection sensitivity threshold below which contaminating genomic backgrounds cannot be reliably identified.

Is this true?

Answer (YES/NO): NO